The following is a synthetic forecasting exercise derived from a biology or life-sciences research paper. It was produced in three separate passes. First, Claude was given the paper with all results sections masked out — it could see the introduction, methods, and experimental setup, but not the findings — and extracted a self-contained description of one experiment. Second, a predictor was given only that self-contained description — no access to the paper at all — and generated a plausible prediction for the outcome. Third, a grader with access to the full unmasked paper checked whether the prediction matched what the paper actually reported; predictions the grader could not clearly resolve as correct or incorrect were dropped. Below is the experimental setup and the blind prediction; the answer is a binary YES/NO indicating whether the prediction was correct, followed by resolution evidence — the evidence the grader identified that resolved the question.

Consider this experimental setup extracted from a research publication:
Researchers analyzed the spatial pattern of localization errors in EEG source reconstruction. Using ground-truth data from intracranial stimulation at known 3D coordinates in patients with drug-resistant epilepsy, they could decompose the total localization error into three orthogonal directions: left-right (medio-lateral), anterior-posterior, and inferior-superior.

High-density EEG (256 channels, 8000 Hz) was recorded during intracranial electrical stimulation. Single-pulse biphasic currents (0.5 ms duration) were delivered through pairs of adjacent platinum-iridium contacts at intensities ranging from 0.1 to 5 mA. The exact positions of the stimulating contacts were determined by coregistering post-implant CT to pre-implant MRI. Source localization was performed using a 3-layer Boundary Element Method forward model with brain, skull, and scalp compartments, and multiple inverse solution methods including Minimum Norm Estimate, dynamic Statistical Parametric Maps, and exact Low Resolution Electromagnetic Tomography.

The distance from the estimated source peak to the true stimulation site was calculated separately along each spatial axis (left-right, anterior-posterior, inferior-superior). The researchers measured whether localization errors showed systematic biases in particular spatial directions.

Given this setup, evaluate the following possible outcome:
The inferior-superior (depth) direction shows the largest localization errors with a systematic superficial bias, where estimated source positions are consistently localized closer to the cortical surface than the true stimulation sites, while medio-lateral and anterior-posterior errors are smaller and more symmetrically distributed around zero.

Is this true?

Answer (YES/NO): NO